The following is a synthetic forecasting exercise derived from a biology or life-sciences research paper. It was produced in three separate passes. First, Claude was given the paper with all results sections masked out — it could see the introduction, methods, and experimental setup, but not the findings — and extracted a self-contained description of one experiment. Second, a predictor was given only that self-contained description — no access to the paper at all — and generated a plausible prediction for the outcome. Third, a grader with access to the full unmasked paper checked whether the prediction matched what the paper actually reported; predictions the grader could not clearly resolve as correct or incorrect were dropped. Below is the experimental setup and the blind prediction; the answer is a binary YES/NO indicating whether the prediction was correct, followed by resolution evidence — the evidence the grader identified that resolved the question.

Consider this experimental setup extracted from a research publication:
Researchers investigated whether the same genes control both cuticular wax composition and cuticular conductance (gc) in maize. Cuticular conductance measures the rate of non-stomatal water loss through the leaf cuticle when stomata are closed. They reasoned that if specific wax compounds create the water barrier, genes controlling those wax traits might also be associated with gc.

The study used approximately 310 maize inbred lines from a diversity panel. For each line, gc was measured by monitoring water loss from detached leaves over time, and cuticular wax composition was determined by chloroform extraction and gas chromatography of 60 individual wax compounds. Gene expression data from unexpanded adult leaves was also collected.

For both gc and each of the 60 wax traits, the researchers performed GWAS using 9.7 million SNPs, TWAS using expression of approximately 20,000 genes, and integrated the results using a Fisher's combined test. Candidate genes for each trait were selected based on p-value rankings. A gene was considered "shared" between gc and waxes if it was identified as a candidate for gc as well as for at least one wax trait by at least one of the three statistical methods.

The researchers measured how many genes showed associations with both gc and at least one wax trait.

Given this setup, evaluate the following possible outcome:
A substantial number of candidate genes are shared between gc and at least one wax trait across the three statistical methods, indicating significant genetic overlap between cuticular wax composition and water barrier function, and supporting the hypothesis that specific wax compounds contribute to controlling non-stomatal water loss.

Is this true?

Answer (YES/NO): NO